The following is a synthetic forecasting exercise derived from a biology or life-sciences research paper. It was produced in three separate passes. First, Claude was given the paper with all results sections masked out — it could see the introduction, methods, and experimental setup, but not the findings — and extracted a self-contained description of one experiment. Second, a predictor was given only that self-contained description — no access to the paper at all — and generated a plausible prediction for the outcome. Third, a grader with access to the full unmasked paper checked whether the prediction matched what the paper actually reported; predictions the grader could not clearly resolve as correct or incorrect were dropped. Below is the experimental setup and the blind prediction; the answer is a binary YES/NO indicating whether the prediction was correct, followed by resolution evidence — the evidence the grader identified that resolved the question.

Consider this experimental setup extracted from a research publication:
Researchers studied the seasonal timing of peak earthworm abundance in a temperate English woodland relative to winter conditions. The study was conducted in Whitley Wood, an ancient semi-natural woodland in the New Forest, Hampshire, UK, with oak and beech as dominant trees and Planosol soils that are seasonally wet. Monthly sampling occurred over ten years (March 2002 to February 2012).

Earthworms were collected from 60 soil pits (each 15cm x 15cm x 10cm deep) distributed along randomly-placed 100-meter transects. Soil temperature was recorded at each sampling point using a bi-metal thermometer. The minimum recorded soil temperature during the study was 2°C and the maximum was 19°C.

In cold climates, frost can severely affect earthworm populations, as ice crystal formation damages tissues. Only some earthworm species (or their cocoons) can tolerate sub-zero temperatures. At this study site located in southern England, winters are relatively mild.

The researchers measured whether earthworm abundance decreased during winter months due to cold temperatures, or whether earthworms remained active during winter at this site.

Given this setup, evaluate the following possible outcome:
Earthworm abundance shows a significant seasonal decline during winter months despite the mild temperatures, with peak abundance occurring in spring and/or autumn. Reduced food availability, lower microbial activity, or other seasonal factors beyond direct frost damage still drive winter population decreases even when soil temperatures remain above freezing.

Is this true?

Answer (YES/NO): NO